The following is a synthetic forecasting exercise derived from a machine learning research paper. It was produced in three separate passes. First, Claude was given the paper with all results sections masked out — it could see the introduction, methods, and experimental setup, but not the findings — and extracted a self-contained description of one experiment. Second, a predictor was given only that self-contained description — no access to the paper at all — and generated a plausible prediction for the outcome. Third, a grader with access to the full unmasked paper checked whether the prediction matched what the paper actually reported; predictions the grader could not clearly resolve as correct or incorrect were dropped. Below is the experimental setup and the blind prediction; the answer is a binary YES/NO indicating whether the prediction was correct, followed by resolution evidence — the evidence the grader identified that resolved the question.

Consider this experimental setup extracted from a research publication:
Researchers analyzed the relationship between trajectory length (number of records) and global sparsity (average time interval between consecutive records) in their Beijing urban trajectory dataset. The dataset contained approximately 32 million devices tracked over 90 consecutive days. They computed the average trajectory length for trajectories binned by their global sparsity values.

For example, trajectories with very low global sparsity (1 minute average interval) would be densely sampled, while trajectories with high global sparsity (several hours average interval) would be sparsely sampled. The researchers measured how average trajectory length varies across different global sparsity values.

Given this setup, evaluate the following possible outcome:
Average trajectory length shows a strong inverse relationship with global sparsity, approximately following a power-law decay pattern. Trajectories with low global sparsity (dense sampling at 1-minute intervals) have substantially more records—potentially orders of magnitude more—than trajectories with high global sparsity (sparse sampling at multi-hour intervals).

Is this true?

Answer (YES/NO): NO